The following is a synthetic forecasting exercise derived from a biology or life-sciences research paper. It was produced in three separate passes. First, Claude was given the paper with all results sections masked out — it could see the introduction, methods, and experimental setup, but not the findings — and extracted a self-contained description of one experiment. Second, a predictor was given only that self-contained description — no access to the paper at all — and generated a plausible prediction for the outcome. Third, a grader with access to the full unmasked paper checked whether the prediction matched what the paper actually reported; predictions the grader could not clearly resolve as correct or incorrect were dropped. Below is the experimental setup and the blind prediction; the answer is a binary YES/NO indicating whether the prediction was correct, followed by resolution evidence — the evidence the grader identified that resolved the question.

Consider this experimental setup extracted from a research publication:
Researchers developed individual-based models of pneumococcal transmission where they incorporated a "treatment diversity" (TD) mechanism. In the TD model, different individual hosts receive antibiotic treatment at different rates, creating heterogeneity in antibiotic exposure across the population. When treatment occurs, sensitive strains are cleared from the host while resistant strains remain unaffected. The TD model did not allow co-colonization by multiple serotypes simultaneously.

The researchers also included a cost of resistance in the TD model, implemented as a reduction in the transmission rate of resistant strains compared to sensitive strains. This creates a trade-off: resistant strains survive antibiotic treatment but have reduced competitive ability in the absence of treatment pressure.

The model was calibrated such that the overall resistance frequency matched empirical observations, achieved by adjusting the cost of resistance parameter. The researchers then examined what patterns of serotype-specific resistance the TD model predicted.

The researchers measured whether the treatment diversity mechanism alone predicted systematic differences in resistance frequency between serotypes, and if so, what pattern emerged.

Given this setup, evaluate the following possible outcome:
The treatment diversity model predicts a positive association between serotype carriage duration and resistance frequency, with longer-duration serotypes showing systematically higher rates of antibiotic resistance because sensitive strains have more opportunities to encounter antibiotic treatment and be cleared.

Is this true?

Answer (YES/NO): NO